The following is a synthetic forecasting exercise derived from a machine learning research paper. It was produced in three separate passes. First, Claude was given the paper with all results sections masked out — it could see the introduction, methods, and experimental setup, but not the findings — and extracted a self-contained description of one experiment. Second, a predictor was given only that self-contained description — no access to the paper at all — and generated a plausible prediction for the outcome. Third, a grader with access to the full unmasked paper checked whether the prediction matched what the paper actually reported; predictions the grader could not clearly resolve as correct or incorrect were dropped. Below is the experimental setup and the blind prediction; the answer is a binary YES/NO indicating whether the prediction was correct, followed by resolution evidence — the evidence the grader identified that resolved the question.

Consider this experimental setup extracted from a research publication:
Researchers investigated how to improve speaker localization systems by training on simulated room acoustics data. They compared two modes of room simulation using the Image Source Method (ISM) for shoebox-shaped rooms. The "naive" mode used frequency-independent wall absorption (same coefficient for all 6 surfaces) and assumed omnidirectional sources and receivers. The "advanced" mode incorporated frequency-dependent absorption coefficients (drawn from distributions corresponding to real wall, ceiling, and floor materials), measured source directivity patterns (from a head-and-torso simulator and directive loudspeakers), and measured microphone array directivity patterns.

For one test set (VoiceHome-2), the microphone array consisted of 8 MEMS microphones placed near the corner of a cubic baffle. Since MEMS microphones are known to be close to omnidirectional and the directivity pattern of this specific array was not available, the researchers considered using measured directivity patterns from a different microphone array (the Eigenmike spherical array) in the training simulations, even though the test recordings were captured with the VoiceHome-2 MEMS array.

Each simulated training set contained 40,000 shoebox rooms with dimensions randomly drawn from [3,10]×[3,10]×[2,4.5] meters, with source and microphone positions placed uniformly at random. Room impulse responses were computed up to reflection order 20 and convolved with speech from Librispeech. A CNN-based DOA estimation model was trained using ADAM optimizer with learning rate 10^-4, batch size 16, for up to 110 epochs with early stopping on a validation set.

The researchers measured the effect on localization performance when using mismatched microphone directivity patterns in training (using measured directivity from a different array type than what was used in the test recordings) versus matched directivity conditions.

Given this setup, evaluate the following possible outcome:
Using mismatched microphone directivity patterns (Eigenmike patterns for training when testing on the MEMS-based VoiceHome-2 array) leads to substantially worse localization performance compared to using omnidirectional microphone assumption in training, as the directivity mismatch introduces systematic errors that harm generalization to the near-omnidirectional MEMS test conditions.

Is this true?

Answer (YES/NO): YES